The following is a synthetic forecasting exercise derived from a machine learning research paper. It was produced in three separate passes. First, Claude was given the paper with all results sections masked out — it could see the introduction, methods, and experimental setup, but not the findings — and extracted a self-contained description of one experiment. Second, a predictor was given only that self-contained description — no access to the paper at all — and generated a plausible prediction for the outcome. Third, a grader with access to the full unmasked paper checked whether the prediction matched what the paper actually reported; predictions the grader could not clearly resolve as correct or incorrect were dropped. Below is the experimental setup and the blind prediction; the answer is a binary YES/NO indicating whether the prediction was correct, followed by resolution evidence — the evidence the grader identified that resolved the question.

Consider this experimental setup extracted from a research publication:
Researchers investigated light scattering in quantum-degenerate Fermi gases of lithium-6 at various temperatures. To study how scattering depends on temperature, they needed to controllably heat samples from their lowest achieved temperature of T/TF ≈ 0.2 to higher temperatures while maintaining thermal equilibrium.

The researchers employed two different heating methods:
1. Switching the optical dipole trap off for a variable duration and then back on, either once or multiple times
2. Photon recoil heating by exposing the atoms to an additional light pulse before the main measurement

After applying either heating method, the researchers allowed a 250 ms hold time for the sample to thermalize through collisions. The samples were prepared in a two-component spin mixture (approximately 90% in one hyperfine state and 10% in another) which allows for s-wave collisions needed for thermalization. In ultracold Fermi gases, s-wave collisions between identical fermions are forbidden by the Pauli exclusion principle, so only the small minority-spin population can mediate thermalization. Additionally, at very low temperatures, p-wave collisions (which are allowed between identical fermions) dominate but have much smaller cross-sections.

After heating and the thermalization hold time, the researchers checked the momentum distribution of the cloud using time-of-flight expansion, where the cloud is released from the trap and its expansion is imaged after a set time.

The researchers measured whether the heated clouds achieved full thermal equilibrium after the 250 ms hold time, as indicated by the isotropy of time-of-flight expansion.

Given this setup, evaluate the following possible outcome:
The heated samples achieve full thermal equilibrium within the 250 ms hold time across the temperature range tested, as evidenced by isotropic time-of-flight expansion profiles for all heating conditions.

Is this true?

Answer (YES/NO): NO